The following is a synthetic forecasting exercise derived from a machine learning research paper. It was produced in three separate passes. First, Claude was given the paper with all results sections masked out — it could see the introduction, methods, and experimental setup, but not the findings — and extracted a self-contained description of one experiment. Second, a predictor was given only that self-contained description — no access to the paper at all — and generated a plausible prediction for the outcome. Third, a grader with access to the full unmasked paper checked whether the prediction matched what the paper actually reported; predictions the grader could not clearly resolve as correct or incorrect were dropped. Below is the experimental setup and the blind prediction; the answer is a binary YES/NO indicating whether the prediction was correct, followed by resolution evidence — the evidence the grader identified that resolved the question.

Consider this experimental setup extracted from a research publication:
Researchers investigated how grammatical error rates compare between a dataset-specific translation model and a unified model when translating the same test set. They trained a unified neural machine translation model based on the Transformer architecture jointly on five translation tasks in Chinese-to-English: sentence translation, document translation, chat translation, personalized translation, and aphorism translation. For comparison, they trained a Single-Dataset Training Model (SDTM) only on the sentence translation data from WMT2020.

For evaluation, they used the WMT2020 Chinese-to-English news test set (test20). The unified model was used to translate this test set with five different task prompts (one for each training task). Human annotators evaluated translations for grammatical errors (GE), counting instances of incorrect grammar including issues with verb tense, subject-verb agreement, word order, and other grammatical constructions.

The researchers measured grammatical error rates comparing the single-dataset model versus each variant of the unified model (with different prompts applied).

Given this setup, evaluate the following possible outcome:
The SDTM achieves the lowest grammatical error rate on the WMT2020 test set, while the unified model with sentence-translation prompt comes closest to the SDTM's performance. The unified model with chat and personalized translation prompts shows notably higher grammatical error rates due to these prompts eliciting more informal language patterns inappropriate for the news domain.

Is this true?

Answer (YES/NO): NO